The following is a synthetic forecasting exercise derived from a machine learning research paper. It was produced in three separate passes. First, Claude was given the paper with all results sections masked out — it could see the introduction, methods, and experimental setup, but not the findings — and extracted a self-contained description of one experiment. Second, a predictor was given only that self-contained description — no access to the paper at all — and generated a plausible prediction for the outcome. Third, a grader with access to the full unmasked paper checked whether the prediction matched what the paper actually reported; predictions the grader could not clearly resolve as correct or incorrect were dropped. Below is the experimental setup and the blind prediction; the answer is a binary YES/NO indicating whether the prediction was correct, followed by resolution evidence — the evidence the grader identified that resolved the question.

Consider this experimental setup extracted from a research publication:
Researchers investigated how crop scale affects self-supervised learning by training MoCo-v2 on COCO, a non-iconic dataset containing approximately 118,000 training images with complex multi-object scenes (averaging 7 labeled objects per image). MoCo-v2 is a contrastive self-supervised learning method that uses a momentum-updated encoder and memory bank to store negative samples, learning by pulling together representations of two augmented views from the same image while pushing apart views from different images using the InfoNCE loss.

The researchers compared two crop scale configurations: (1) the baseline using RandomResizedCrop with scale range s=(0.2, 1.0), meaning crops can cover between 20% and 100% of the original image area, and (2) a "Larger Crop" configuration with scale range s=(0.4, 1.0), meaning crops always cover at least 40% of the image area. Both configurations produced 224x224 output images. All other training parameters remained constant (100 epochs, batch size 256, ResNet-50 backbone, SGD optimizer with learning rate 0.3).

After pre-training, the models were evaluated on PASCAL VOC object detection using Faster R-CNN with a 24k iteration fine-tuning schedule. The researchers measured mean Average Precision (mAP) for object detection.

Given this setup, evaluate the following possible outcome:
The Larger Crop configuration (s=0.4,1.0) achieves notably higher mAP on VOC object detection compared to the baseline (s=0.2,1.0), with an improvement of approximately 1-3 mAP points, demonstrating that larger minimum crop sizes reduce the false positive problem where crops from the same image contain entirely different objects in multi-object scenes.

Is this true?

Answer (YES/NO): NO